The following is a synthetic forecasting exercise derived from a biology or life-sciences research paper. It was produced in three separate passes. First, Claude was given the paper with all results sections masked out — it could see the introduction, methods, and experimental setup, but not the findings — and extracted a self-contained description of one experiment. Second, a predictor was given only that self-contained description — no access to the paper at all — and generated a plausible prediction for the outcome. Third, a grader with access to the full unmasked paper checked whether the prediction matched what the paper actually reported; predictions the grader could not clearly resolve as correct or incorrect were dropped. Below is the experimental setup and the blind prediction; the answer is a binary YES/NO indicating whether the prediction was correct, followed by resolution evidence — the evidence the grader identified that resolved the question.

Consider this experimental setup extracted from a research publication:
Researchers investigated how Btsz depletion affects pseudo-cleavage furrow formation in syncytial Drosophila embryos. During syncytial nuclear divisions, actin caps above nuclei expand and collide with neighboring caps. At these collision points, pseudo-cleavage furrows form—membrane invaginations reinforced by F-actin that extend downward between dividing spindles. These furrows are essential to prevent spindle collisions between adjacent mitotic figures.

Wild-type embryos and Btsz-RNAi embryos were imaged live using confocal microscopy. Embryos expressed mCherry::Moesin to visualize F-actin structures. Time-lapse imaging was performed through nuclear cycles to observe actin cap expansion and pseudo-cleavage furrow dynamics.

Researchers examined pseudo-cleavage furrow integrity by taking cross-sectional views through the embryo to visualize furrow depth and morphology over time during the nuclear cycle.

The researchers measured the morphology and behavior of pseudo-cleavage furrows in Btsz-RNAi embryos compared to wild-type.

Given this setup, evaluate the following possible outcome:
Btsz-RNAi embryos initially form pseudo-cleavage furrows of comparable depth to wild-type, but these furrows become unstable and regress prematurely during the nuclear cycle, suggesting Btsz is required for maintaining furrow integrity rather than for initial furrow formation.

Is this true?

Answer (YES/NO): YES